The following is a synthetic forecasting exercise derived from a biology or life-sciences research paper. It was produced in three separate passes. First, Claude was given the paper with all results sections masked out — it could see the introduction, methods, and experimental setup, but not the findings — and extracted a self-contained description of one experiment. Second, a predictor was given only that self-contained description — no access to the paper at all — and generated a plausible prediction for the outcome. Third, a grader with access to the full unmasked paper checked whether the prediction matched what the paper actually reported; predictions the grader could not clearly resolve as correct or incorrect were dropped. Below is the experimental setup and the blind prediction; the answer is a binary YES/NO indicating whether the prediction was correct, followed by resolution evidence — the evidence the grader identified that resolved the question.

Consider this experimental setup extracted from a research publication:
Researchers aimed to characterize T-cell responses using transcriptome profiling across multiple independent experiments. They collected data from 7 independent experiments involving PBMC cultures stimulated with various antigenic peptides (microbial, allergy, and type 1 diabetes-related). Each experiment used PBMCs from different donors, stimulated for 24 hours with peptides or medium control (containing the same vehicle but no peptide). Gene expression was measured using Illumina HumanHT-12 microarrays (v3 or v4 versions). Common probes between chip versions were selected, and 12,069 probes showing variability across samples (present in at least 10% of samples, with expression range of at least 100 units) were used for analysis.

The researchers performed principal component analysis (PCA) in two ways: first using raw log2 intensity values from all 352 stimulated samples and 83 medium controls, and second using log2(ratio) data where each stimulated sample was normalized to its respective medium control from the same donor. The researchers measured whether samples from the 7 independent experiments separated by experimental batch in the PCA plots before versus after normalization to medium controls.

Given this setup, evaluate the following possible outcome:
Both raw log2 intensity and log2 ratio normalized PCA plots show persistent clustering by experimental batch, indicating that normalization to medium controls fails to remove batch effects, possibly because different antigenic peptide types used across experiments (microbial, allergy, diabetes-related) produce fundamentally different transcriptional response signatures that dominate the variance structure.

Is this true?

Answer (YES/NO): NO